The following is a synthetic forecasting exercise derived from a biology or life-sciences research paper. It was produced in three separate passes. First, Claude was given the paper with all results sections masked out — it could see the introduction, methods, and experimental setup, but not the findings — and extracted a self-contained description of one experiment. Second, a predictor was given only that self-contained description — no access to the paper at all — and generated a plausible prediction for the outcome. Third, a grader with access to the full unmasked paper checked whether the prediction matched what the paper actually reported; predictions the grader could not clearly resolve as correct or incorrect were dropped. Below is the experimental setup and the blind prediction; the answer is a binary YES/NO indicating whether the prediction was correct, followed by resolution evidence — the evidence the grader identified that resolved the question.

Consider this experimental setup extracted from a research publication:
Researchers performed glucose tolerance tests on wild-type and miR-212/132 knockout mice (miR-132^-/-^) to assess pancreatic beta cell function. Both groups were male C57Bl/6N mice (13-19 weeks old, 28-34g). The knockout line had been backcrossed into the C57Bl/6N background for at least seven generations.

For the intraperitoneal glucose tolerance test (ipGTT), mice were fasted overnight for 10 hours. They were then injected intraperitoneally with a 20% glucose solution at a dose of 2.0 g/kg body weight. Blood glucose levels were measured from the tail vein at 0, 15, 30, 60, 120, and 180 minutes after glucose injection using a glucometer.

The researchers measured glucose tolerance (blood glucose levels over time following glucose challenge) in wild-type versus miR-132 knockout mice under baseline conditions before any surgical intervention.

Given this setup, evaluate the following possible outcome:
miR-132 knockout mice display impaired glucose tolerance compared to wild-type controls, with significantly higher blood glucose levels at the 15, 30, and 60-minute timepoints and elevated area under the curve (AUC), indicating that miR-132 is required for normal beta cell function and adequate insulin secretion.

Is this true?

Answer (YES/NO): NO